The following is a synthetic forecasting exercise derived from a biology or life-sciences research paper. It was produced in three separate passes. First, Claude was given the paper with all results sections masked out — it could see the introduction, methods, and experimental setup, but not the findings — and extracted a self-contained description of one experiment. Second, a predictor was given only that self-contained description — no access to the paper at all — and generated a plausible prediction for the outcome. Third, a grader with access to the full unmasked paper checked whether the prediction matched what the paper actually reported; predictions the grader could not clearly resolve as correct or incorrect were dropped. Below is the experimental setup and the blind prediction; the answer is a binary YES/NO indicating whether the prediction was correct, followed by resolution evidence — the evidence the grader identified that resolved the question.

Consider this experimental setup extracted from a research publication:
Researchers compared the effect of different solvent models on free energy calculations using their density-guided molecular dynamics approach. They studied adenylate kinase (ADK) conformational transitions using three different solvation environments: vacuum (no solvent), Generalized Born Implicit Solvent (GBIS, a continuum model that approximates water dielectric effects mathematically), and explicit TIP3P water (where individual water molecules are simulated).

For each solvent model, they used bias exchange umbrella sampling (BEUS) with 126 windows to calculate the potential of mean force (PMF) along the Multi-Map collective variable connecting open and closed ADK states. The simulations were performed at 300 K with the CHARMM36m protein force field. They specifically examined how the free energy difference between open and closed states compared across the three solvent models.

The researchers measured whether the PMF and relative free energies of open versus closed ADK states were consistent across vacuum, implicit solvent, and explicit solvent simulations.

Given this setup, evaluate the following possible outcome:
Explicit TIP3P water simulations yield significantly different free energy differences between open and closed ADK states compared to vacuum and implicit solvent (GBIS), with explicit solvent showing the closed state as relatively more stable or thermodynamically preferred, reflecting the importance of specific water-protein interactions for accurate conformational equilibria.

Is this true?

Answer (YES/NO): NO